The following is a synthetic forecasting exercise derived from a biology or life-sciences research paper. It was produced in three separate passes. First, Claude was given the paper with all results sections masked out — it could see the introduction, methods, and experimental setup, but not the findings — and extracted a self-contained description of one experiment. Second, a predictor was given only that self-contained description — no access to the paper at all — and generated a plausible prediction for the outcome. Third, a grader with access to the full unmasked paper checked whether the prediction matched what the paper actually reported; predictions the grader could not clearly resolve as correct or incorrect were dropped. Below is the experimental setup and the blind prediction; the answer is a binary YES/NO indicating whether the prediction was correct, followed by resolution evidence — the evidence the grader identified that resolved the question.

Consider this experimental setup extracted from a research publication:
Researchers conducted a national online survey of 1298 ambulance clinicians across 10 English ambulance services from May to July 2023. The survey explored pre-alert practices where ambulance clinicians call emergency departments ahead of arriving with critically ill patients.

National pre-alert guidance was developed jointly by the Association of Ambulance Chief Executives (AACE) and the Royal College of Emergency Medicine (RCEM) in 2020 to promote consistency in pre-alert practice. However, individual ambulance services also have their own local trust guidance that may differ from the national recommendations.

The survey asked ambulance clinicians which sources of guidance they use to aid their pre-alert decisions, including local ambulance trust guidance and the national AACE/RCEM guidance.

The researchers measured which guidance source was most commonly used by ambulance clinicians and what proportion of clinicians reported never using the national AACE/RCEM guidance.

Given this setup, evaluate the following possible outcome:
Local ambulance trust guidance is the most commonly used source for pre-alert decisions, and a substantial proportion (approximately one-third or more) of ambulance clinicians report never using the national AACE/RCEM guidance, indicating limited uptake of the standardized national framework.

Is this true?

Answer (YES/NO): NO